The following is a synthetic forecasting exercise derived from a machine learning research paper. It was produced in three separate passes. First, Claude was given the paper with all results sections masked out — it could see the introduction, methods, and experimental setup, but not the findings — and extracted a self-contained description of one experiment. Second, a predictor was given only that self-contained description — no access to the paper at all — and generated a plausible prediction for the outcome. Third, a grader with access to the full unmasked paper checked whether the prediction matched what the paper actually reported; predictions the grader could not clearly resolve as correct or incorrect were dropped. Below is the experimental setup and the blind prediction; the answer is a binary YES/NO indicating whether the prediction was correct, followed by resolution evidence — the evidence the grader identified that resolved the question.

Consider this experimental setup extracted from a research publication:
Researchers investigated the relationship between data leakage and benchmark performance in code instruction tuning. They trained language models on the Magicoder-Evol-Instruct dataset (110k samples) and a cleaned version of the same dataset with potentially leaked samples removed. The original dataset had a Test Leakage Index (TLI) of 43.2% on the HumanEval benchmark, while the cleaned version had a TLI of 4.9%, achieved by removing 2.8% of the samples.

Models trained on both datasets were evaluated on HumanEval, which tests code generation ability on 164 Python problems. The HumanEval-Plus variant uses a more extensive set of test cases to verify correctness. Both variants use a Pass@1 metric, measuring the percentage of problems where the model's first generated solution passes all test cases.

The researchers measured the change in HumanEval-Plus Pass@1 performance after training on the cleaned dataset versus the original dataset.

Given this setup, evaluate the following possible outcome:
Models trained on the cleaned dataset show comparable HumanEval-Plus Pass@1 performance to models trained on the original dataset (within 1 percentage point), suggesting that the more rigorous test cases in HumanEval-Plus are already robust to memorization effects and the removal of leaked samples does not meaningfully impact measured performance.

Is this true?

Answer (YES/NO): NO